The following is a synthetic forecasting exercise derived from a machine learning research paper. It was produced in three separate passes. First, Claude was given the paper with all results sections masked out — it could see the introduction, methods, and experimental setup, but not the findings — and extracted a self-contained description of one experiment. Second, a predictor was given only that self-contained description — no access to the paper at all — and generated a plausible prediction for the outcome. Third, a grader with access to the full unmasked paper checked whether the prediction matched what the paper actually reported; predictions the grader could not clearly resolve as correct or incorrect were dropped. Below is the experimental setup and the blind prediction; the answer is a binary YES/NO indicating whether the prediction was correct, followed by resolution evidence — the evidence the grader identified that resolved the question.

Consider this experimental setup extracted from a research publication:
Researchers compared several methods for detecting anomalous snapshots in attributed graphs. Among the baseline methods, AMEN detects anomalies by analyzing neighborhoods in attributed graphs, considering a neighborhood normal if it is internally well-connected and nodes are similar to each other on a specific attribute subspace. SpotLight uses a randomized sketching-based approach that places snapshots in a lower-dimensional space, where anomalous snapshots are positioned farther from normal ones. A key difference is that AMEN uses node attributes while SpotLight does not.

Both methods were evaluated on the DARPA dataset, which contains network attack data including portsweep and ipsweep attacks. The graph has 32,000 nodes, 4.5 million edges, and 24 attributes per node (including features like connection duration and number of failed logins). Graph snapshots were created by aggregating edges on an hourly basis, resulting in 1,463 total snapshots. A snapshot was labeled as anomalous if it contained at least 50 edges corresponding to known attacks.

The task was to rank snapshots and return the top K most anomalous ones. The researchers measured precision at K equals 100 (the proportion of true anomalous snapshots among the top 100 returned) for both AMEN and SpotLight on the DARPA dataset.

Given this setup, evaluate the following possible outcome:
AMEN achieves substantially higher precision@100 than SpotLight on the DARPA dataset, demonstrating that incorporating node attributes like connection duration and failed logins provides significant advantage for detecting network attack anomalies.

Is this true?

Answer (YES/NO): YES